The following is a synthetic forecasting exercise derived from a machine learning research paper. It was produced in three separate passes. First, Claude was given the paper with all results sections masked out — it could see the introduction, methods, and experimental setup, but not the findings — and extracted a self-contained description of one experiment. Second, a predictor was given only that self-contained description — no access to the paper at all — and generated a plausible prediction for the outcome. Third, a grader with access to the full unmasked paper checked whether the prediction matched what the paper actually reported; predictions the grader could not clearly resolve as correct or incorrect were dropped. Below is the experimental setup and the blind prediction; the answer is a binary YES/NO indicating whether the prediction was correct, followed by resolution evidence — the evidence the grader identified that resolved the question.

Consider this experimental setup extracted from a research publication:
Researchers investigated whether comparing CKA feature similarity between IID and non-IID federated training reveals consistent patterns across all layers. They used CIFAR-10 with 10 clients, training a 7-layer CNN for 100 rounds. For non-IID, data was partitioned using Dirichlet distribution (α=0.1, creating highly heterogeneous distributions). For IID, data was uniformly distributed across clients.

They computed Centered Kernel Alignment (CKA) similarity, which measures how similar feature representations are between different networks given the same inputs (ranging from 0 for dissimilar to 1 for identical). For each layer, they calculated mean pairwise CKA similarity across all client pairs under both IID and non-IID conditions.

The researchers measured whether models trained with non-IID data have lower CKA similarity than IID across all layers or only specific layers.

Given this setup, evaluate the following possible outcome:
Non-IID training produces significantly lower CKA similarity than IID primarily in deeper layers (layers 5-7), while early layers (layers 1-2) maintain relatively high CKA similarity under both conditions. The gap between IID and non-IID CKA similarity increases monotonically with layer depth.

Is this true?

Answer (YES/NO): NO